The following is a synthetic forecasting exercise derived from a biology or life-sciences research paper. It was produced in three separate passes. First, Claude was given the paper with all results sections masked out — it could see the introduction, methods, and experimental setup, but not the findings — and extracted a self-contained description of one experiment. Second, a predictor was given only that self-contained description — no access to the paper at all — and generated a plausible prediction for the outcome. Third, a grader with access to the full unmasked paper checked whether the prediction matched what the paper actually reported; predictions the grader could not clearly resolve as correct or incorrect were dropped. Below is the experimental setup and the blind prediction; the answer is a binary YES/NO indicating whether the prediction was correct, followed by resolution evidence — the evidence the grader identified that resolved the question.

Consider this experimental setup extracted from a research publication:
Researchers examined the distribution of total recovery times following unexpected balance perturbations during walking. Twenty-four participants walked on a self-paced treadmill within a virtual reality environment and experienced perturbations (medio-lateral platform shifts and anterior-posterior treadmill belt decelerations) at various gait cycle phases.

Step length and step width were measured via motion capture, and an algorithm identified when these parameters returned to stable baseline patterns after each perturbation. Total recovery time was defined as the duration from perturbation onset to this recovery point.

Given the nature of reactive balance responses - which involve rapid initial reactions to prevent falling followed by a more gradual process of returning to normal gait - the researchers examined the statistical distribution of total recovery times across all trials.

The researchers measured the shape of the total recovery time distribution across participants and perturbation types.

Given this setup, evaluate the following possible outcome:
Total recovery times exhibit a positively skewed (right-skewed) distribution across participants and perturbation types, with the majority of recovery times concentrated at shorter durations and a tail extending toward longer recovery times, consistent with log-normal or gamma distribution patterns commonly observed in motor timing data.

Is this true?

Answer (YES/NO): YES